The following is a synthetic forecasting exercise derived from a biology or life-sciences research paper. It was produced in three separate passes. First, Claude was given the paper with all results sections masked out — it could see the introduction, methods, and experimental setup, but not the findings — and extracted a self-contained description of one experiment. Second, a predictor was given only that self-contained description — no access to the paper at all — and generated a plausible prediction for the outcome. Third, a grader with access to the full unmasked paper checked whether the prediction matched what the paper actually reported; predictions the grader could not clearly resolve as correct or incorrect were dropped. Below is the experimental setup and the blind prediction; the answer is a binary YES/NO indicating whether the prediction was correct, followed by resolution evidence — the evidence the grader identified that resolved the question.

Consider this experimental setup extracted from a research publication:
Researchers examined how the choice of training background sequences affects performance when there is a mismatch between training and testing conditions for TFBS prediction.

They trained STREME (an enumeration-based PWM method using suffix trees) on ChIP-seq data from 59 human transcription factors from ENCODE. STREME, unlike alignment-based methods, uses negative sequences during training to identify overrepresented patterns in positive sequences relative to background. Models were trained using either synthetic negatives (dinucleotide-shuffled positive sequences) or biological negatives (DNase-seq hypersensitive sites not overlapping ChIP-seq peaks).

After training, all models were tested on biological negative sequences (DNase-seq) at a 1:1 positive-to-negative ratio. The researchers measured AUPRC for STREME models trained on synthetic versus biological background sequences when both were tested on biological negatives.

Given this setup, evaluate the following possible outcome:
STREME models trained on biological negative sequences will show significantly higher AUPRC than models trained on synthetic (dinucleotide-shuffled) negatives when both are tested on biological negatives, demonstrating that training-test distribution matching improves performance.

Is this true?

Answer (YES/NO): YES